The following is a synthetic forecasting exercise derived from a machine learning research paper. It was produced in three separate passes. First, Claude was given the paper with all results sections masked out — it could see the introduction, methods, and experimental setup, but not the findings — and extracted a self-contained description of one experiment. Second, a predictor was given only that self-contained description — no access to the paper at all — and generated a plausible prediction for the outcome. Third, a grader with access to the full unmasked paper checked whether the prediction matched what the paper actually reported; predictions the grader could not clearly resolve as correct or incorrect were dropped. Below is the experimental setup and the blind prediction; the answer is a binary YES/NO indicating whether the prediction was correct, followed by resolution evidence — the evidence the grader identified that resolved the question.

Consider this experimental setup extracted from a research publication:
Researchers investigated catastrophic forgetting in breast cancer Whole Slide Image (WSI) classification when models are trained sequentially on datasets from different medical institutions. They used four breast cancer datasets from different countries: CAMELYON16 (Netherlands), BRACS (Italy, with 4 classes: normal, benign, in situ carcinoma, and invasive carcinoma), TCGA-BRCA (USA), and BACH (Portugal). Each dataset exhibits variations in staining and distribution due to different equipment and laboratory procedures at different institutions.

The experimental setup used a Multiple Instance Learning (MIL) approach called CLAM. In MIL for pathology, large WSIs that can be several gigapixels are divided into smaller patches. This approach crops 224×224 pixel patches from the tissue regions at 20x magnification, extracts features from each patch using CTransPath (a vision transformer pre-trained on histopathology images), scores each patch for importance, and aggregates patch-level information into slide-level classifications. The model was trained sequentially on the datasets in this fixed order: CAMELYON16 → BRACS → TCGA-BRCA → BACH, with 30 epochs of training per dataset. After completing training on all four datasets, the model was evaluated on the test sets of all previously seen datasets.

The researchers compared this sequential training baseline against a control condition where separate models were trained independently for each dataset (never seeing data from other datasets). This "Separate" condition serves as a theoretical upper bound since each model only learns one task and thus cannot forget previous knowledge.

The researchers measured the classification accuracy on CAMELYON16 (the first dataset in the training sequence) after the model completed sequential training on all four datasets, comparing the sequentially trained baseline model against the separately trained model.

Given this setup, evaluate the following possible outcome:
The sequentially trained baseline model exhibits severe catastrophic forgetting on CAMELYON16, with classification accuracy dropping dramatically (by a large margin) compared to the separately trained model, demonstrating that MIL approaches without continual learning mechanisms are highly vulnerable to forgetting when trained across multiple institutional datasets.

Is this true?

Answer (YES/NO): YES